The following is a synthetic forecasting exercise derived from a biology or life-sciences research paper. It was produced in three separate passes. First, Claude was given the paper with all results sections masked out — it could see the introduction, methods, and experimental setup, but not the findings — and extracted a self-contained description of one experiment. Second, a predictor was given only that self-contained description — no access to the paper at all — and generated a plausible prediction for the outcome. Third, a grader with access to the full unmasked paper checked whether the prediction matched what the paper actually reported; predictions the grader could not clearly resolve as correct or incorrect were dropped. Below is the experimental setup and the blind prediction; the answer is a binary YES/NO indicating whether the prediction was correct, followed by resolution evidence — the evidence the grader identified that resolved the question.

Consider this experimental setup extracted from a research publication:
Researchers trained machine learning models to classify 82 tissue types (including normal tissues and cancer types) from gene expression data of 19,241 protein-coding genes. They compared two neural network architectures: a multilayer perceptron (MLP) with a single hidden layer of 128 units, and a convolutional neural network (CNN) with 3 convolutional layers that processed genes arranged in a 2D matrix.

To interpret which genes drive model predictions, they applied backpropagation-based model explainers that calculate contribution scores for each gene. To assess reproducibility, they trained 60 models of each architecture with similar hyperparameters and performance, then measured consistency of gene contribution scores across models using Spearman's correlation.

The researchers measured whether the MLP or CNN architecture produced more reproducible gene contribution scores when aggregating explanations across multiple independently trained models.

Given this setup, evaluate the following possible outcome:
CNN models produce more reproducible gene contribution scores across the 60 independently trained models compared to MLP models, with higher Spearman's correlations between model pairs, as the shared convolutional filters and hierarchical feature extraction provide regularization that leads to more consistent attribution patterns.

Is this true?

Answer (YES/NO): NO